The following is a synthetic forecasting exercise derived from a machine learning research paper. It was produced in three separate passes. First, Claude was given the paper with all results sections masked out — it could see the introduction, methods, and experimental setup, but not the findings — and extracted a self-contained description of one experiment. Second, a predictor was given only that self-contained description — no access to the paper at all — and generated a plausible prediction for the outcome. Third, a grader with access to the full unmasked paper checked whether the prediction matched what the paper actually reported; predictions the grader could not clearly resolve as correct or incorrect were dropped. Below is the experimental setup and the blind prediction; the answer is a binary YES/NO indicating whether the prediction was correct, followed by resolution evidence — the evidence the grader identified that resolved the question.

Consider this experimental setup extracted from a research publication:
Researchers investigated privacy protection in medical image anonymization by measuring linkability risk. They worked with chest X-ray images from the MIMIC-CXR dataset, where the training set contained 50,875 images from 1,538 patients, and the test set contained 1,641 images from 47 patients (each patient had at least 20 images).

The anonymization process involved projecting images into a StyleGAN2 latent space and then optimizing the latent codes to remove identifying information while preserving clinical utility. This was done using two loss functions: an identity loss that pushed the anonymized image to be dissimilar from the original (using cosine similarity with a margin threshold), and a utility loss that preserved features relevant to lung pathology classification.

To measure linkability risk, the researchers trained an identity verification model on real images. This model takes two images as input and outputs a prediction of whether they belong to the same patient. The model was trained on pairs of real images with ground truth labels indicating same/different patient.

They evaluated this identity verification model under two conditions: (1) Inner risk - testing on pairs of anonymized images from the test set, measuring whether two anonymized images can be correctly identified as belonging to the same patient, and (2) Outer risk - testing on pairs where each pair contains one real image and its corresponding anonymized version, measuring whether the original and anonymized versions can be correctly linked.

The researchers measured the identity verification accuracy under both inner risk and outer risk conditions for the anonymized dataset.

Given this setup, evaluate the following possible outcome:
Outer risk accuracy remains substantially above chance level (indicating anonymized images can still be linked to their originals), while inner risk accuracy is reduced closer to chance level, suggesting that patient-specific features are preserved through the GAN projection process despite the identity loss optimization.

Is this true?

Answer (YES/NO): NO